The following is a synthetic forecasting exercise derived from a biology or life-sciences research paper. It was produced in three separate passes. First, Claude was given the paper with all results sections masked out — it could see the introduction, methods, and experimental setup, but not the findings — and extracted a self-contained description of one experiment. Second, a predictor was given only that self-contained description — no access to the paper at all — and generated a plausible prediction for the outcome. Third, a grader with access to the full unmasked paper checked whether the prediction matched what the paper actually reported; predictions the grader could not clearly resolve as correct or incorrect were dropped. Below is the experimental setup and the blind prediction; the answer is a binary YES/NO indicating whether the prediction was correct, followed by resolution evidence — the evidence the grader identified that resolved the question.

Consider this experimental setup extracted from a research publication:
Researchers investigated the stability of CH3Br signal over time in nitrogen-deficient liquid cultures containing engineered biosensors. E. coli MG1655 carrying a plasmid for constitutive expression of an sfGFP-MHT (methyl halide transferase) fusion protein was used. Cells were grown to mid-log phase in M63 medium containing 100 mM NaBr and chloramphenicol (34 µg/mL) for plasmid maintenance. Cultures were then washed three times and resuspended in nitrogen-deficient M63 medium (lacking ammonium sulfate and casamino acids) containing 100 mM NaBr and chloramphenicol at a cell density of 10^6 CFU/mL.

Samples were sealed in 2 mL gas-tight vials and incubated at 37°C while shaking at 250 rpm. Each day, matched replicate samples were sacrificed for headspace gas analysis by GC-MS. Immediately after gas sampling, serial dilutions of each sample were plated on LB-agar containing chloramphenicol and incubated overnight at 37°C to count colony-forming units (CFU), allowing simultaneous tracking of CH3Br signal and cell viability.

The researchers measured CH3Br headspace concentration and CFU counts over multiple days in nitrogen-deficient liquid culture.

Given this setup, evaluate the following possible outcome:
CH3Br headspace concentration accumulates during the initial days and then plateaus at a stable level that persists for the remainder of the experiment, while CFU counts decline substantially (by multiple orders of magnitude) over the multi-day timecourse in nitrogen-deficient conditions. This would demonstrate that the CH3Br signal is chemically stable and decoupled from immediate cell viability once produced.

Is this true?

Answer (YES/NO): NO